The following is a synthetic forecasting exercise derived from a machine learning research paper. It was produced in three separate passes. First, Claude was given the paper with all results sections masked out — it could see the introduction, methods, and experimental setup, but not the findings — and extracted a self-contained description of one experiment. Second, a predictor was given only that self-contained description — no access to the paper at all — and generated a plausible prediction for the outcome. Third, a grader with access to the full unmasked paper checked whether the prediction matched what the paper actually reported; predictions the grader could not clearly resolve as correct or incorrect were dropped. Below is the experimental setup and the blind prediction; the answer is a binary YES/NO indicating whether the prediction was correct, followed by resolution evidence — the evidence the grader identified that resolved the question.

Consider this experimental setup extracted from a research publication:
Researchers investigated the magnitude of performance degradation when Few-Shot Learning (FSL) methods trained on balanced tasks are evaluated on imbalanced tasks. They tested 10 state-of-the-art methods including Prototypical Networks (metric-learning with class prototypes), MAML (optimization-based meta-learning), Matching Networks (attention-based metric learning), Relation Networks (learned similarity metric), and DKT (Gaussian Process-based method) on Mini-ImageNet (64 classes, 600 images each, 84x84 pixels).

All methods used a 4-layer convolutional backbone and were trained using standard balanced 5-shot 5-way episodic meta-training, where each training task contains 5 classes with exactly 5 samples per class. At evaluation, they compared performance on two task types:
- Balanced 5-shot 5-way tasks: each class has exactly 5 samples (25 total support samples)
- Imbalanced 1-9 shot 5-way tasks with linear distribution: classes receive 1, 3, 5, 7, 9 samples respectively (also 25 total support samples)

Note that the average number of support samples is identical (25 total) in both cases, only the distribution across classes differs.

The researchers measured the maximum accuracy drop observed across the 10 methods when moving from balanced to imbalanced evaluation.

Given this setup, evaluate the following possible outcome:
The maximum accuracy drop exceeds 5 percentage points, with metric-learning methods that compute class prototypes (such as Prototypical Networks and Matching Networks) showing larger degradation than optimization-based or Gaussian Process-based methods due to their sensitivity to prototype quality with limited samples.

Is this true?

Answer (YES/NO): NO